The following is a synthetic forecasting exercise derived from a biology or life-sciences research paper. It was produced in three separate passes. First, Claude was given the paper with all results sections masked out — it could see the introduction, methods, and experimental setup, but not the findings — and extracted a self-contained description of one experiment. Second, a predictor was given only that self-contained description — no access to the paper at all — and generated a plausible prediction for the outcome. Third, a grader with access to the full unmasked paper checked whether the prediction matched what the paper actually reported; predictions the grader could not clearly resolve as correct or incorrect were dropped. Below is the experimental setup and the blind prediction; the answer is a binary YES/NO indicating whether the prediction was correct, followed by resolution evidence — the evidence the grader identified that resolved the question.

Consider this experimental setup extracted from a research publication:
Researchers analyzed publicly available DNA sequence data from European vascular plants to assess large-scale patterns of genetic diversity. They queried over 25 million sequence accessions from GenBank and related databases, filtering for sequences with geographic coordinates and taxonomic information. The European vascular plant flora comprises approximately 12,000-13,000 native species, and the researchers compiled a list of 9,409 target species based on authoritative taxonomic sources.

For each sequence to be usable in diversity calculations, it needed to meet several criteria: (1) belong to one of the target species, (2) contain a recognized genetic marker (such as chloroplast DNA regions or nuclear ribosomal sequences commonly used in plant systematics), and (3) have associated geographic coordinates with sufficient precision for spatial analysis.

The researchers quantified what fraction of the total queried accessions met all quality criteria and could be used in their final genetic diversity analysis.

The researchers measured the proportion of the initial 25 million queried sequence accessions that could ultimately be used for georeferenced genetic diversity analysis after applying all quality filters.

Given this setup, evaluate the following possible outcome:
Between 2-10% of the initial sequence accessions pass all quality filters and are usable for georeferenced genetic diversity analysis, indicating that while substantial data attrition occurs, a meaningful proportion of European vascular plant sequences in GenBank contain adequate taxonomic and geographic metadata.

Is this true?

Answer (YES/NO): YES